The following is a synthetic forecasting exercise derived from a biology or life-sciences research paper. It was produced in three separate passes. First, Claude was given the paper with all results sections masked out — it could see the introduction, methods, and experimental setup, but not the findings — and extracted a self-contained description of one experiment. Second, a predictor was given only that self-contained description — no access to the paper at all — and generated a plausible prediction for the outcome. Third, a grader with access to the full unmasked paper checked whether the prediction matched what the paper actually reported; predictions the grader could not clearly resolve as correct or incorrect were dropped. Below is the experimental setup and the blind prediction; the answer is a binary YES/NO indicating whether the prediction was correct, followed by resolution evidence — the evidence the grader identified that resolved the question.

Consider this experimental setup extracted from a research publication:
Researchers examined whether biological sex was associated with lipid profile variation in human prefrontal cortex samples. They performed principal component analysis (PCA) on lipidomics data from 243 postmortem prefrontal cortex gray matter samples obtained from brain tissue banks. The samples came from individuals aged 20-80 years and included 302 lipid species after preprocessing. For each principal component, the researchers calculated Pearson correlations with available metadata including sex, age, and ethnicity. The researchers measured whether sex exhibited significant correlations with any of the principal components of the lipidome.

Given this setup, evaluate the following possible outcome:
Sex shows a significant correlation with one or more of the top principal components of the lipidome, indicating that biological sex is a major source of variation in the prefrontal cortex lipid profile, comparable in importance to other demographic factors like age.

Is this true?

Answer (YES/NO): NO